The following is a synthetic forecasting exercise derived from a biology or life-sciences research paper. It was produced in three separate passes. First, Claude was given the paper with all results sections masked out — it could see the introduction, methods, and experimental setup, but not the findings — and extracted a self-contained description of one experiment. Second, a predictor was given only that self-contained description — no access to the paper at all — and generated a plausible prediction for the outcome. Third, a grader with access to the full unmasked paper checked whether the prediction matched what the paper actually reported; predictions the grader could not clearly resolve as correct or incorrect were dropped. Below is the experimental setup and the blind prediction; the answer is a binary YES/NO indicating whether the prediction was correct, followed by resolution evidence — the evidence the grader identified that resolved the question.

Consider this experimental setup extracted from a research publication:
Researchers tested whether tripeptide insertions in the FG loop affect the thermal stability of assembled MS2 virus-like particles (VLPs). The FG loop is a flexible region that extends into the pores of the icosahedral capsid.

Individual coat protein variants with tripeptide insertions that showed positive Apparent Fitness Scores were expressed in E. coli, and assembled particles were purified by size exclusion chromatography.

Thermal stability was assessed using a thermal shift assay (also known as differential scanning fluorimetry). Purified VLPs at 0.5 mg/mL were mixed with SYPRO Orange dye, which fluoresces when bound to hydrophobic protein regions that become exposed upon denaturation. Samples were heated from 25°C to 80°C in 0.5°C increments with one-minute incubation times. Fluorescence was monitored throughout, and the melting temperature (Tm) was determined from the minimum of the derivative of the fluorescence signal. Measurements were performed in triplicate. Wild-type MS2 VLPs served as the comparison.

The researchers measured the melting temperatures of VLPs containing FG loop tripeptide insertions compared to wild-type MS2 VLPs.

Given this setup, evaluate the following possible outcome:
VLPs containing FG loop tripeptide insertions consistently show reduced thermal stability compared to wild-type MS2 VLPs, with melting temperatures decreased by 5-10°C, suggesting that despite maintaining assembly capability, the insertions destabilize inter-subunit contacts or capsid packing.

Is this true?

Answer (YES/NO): NO